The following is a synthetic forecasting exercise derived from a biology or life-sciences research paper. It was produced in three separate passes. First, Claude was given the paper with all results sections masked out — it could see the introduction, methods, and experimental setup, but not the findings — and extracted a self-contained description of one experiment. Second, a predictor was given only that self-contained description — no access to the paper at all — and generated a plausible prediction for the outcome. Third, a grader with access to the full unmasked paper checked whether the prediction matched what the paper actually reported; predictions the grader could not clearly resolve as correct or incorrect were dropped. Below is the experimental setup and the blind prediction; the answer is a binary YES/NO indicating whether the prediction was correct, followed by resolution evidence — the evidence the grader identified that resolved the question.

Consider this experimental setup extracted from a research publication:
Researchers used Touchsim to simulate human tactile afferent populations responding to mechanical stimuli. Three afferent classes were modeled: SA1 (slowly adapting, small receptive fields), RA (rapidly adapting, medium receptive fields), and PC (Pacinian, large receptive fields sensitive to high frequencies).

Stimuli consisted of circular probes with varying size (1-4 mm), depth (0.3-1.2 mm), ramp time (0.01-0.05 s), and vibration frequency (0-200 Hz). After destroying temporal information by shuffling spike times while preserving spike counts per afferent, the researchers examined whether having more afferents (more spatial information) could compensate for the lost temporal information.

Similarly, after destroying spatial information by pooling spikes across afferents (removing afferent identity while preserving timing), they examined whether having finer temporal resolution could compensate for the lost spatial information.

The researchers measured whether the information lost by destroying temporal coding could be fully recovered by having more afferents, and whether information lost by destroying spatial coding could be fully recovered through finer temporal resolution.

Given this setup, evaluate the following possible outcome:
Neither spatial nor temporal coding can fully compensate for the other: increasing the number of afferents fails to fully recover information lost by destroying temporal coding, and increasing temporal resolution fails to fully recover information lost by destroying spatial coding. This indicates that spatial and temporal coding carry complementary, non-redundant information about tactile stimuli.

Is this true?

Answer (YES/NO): YES